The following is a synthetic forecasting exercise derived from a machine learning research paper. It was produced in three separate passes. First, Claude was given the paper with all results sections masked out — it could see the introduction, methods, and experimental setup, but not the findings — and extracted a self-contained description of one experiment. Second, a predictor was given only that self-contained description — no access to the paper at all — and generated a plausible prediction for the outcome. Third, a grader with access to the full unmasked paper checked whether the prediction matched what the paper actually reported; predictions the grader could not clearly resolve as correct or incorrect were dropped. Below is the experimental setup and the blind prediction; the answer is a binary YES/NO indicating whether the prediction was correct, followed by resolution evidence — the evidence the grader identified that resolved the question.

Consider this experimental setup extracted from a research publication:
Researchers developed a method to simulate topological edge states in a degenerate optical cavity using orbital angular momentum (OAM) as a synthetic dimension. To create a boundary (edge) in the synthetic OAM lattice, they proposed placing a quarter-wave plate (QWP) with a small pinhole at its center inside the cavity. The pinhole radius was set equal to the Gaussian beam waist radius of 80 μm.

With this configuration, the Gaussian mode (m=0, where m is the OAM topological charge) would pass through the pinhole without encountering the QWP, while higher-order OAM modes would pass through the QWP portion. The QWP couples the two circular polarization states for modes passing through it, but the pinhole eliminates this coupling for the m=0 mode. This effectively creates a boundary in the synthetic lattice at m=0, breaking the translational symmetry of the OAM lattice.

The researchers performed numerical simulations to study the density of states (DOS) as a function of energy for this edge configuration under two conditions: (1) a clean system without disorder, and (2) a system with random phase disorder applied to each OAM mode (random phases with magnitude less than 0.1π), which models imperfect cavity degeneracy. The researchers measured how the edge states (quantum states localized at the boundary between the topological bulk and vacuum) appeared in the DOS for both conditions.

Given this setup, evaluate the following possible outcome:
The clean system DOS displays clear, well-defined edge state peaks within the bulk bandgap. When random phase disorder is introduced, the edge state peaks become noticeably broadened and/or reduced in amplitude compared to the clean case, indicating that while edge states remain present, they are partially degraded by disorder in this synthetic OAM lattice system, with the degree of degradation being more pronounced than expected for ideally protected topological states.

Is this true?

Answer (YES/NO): NO